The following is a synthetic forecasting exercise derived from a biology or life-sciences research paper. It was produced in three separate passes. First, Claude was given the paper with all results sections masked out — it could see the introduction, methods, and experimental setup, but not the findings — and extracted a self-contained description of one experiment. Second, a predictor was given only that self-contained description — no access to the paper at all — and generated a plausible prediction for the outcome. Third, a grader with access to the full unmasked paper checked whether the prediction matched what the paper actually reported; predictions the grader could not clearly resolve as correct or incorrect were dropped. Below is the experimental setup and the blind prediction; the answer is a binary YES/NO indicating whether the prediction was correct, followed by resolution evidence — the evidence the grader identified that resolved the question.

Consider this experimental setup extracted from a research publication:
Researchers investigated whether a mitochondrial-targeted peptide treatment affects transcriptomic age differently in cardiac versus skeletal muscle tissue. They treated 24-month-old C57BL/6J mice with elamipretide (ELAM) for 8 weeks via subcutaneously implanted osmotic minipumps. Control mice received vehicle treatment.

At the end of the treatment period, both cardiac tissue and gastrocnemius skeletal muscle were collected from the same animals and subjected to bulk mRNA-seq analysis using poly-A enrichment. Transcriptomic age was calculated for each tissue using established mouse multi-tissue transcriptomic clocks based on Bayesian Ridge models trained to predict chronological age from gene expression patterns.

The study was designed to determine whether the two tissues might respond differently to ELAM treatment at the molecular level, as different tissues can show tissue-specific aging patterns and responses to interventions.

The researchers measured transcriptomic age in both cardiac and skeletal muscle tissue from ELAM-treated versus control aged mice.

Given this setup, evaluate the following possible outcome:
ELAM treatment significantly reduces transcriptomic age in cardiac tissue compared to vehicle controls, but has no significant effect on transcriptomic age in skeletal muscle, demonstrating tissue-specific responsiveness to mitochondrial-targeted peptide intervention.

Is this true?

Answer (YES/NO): NO